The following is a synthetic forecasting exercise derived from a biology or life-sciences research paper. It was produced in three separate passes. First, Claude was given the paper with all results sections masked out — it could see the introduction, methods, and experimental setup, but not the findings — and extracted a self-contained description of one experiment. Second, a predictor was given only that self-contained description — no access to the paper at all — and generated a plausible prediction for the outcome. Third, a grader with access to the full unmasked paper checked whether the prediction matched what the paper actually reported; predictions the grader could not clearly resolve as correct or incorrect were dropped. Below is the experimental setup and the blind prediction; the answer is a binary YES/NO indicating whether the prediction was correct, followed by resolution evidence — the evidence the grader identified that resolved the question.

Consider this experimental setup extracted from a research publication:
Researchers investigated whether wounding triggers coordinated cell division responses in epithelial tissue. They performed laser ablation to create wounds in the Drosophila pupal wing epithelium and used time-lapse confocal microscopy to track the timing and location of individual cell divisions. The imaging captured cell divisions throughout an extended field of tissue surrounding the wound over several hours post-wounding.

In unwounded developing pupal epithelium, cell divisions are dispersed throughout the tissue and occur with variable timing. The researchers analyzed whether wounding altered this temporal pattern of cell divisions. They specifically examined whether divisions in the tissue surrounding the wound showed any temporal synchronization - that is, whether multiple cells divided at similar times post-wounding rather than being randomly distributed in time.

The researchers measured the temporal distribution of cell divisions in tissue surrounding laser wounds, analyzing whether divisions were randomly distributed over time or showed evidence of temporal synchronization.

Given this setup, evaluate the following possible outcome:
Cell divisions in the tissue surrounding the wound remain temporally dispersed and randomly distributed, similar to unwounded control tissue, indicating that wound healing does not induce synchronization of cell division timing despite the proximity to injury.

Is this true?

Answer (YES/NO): NO